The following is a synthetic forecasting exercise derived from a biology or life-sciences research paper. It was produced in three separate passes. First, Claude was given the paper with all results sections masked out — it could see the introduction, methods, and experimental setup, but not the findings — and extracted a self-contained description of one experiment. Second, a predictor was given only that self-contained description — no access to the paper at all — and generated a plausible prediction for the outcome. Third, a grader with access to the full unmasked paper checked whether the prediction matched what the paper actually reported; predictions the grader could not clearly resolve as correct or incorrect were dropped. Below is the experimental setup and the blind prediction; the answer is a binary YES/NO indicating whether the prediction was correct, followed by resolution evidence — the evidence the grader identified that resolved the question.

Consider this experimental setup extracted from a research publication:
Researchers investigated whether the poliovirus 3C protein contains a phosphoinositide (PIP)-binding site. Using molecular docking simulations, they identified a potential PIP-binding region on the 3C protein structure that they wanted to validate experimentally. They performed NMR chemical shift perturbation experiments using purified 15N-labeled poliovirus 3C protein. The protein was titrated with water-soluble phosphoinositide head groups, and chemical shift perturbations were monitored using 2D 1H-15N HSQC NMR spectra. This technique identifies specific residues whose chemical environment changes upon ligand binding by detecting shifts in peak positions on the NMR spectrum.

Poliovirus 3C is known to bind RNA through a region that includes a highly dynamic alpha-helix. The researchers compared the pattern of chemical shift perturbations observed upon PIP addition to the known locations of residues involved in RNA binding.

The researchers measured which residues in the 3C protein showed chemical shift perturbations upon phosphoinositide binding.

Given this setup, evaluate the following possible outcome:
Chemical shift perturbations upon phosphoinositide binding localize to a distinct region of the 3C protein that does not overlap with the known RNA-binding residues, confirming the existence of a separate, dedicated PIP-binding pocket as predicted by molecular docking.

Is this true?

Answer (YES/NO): NO